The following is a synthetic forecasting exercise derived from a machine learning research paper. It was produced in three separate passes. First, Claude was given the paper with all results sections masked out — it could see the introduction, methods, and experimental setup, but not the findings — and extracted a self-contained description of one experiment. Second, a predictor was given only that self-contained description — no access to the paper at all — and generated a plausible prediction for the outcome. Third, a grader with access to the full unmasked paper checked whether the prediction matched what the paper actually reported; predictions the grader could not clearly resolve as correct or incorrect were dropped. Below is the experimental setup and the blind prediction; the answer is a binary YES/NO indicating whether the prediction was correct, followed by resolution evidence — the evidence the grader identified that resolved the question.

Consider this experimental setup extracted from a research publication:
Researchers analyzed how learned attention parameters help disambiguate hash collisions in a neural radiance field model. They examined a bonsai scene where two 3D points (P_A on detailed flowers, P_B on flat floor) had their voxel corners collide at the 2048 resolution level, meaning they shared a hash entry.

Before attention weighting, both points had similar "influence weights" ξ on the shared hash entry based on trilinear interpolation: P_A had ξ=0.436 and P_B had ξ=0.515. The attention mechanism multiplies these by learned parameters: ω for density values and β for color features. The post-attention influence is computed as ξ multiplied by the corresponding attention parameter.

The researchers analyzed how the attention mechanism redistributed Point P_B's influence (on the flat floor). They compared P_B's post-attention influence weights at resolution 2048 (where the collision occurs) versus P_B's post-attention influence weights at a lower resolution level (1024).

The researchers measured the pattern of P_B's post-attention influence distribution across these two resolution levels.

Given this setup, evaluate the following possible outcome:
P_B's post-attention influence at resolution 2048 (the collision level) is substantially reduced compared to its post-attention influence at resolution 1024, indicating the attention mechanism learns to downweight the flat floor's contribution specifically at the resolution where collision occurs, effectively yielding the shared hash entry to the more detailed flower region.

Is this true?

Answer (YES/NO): YES